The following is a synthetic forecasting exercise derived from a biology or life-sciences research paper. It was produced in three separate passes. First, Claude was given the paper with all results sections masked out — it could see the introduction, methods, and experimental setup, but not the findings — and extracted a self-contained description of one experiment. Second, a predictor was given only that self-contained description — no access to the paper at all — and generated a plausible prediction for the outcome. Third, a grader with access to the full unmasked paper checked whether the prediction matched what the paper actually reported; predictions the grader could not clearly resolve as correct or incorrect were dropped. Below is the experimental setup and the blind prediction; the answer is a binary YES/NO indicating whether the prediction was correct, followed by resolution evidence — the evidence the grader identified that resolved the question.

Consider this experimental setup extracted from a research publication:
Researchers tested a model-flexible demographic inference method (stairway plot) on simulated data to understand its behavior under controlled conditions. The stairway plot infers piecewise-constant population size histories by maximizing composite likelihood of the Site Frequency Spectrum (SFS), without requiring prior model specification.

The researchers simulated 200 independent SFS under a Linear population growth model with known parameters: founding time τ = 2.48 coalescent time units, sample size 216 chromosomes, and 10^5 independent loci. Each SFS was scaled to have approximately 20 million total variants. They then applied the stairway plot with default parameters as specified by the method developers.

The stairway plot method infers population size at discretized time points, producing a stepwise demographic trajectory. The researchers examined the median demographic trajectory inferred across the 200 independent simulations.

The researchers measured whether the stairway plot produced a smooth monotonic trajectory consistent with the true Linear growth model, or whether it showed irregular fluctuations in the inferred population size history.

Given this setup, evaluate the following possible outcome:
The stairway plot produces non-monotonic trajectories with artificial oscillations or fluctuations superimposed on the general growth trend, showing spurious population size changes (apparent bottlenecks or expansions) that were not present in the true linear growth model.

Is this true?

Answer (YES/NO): YES